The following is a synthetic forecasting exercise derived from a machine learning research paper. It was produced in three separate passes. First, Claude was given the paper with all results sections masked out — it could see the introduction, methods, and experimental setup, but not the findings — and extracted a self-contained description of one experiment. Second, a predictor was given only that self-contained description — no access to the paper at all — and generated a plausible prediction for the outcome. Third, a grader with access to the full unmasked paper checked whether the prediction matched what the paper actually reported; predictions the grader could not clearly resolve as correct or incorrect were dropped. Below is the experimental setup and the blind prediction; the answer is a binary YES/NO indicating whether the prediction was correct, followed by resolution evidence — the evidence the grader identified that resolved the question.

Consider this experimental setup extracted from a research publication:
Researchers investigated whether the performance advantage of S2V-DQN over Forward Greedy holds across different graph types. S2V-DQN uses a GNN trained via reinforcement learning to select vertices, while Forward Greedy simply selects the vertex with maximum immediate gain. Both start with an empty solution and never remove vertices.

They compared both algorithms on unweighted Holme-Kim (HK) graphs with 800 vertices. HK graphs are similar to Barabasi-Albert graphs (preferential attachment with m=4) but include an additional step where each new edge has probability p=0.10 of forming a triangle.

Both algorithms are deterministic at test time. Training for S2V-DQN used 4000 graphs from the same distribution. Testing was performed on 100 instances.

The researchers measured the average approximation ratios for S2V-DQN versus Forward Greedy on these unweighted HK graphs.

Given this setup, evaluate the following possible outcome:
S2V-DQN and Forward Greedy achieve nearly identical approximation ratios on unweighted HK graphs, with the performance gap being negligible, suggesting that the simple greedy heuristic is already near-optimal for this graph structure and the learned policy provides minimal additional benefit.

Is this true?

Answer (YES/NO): NO